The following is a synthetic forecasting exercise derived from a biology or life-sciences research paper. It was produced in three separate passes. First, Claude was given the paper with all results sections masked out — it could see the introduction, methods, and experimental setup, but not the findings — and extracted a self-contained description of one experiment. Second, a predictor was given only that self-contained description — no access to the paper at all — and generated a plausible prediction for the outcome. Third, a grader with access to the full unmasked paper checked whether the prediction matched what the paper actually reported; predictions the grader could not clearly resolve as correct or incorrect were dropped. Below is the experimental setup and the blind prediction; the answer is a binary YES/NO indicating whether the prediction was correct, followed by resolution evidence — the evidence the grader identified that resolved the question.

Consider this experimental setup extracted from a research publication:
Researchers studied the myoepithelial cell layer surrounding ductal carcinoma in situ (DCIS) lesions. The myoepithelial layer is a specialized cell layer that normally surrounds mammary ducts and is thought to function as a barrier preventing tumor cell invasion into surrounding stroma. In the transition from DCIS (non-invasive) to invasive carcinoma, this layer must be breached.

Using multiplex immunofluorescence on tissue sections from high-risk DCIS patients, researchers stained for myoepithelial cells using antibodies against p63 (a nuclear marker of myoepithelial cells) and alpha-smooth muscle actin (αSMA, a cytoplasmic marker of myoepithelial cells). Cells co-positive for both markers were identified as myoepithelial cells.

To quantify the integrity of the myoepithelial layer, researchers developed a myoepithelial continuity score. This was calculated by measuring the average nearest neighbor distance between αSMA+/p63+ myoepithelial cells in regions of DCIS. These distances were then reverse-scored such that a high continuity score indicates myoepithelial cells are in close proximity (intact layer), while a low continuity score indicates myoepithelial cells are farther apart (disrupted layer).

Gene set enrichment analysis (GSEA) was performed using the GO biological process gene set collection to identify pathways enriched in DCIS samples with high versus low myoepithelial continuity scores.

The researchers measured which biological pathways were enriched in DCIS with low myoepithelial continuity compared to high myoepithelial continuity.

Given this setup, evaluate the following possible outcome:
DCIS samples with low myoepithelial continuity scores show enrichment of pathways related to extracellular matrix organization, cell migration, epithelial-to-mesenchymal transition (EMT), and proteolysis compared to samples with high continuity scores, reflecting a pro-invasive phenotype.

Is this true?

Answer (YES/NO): NO